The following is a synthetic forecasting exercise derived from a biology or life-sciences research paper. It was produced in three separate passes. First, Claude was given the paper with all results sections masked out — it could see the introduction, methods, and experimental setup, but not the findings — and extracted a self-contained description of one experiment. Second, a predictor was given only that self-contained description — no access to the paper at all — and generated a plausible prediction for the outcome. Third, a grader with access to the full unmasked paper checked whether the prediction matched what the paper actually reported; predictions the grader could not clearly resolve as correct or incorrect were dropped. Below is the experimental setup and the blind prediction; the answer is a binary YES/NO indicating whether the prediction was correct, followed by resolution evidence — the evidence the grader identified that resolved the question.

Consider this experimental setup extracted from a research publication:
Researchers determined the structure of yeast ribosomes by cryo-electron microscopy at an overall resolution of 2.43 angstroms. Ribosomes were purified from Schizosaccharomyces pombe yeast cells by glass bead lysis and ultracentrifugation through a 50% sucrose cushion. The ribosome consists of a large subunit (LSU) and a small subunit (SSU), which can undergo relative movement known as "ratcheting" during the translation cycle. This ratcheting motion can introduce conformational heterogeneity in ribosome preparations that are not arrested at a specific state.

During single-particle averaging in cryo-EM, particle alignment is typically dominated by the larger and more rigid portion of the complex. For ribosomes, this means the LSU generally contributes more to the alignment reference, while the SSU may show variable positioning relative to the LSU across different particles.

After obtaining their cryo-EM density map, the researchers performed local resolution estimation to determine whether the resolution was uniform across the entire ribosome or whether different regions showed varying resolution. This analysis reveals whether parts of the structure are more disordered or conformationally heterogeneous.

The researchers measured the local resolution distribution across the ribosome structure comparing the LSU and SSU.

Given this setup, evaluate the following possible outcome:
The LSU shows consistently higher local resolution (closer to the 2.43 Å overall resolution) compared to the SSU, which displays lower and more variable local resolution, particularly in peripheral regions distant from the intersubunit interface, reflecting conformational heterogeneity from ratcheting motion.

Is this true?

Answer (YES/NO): YES